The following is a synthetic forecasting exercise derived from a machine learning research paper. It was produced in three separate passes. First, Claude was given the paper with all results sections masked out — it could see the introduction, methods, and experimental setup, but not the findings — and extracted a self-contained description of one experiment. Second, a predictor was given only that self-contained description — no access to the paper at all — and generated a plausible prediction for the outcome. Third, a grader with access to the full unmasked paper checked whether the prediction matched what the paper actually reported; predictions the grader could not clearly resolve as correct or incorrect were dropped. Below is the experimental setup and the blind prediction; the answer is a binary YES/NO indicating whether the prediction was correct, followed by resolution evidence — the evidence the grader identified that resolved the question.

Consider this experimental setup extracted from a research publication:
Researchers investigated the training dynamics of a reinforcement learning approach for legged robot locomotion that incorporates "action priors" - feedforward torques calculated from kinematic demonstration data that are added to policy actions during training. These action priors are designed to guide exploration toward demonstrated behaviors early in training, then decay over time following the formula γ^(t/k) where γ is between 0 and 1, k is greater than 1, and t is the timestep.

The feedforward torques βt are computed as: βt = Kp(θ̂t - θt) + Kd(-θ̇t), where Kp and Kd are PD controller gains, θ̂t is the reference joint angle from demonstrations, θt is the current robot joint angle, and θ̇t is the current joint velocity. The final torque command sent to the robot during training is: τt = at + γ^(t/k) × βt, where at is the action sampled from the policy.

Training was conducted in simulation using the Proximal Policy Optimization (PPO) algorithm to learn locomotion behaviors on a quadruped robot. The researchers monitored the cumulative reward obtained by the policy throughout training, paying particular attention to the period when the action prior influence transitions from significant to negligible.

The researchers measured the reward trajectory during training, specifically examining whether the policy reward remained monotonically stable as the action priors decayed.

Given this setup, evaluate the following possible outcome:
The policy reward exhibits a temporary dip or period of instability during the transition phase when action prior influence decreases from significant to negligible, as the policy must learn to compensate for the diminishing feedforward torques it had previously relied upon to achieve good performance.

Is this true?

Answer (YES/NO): YES